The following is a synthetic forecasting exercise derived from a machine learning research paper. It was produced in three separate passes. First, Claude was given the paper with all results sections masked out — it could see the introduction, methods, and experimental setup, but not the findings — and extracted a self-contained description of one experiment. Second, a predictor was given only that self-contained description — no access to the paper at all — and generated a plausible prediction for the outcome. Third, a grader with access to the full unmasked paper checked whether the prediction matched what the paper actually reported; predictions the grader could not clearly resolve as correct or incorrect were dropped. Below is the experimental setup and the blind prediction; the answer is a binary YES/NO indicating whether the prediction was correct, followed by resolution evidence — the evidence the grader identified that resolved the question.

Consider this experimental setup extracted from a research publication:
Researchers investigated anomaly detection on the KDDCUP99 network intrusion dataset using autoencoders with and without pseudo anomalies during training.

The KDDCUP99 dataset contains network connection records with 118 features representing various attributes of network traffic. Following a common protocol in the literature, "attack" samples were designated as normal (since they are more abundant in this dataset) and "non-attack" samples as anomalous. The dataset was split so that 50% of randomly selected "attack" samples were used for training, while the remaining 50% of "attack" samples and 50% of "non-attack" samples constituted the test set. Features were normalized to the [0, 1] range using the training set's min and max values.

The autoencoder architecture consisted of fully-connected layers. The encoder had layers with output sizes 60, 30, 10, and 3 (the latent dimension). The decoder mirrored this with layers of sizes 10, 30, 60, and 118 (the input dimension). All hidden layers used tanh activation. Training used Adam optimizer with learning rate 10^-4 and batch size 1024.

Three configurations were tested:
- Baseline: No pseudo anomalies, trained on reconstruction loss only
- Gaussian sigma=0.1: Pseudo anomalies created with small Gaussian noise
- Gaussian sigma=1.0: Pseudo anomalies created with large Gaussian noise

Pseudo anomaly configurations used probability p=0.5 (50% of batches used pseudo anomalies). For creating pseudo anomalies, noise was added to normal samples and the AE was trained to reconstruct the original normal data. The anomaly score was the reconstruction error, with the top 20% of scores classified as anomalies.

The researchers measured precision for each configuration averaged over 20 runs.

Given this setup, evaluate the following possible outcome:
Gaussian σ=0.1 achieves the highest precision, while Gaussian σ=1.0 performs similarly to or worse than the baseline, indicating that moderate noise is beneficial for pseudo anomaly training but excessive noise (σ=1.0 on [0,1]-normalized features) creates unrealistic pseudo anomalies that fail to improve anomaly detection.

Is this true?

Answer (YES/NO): NO